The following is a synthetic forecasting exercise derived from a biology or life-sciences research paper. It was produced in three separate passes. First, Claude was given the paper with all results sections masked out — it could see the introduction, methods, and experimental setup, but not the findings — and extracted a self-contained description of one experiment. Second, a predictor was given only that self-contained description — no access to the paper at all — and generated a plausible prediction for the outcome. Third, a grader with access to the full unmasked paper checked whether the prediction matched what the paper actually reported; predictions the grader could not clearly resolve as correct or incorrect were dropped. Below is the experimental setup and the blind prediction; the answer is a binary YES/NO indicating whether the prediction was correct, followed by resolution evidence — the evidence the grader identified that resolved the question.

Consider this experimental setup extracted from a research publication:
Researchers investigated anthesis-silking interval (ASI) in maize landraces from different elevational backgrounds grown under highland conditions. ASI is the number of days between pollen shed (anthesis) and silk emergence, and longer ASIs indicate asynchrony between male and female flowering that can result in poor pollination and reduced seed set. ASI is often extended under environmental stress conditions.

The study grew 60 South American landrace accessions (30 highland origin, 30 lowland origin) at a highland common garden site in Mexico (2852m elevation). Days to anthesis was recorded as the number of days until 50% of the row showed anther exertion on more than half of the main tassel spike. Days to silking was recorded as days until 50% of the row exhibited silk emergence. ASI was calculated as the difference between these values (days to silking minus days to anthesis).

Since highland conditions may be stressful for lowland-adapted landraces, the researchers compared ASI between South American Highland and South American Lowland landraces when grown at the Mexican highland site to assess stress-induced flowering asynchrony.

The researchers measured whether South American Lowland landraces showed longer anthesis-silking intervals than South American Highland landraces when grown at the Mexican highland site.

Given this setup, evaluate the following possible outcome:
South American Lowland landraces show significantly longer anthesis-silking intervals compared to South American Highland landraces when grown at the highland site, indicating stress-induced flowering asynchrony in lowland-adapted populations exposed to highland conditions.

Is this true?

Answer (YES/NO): NO